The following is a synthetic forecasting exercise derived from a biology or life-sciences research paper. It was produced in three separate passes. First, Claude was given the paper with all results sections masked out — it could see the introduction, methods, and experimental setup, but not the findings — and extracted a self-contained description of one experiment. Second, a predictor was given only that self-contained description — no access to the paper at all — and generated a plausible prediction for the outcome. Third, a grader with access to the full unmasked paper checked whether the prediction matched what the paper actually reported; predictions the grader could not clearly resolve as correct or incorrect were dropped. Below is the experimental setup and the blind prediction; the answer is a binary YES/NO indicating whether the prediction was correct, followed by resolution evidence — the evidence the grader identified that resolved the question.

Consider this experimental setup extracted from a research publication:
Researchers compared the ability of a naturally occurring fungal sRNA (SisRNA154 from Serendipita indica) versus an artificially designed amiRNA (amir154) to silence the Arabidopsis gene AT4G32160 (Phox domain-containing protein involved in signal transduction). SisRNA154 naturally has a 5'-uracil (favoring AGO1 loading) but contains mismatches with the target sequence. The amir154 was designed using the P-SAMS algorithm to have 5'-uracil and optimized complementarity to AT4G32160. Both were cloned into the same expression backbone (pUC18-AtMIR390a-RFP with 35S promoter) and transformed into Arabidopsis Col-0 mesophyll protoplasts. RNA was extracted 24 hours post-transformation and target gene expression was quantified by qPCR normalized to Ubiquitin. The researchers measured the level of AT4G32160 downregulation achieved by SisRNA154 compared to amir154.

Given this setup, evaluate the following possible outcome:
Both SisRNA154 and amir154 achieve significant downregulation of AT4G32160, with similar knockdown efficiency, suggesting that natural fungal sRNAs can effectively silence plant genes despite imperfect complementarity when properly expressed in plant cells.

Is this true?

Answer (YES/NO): NO